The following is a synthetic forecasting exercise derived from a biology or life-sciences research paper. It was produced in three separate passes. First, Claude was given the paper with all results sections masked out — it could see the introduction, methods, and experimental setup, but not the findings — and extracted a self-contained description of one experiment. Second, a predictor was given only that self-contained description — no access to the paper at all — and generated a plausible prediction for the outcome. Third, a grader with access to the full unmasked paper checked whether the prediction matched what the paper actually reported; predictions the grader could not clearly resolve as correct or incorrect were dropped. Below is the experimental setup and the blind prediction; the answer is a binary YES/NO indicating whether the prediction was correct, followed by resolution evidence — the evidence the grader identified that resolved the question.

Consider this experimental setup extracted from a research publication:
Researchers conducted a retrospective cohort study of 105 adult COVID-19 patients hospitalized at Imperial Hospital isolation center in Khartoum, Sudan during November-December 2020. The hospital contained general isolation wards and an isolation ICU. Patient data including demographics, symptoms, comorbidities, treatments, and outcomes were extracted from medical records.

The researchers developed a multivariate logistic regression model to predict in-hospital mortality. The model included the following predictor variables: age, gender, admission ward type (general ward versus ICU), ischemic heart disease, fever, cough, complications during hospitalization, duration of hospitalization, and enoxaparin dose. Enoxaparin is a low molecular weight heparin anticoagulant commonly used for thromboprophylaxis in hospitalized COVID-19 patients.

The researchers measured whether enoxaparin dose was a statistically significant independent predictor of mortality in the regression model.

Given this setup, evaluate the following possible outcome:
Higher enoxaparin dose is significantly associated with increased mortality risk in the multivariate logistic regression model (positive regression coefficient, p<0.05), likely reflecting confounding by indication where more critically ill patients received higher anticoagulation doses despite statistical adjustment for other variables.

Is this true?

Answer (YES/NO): YES